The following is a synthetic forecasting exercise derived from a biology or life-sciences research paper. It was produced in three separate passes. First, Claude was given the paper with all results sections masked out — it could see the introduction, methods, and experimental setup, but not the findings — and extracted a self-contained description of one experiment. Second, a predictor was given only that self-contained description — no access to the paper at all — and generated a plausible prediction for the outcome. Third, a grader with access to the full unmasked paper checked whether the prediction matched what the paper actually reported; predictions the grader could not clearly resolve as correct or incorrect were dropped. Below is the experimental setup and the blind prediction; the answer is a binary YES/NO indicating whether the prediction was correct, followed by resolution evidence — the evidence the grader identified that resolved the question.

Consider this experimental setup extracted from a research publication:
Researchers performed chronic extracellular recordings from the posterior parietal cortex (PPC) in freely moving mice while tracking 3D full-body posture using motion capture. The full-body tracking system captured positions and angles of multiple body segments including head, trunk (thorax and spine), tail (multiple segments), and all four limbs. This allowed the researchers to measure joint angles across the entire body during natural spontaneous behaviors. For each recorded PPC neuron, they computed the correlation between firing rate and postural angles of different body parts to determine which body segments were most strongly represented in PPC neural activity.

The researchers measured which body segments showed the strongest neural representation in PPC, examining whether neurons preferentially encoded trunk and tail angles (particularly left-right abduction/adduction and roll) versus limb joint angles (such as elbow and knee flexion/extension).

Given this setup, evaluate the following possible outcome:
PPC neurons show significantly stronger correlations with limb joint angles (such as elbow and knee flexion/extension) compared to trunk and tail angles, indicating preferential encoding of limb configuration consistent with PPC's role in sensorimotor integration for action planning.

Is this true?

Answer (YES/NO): NO